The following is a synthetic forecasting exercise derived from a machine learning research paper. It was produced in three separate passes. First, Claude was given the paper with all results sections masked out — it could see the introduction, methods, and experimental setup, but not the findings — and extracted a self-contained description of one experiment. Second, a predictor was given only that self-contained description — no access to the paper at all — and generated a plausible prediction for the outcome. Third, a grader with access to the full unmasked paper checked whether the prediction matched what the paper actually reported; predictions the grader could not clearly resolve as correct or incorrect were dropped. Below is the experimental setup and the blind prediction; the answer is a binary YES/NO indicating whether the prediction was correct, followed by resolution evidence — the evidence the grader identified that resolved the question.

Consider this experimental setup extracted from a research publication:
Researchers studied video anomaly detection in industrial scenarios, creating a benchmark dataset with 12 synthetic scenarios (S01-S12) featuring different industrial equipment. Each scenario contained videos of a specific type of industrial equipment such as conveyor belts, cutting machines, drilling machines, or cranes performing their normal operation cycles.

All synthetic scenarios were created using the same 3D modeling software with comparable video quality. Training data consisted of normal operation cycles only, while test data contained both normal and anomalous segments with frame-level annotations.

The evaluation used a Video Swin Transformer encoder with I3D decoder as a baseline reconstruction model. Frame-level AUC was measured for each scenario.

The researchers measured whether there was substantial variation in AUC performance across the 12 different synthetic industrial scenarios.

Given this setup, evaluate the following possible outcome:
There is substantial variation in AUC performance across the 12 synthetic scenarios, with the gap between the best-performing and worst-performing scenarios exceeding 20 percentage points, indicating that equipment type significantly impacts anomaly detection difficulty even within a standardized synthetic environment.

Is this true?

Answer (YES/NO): YES